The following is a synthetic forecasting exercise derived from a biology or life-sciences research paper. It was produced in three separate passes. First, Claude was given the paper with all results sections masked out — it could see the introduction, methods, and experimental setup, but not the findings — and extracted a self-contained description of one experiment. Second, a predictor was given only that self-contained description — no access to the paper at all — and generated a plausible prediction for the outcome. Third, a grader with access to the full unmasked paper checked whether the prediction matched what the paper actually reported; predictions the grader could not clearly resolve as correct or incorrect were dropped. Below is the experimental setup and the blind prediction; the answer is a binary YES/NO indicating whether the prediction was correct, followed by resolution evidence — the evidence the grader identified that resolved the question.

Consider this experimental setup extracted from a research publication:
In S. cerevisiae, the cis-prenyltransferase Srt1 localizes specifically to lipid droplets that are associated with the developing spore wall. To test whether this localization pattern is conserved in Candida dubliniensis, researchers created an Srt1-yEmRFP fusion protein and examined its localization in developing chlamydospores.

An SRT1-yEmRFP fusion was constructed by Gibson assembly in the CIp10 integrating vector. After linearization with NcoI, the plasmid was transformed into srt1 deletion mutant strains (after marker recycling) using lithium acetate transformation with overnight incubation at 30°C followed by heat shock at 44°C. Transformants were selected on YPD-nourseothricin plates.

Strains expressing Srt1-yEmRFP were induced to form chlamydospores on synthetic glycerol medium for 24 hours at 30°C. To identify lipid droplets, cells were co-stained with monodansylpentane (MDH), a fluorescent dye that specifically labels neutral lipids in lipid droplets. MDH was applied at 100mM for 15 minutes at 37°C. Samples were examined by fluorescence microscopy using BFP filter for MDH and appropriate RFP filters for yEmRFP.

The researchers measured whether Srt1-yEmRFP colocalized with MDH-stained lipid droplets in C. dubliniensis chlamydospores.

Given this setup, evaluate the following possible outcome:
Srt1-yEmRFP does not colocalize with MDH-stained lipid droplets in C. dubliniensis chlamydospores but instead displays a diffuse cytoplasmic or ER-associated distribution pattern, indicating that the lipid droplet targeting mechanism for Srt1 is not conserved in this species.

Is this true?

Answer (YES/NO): NO